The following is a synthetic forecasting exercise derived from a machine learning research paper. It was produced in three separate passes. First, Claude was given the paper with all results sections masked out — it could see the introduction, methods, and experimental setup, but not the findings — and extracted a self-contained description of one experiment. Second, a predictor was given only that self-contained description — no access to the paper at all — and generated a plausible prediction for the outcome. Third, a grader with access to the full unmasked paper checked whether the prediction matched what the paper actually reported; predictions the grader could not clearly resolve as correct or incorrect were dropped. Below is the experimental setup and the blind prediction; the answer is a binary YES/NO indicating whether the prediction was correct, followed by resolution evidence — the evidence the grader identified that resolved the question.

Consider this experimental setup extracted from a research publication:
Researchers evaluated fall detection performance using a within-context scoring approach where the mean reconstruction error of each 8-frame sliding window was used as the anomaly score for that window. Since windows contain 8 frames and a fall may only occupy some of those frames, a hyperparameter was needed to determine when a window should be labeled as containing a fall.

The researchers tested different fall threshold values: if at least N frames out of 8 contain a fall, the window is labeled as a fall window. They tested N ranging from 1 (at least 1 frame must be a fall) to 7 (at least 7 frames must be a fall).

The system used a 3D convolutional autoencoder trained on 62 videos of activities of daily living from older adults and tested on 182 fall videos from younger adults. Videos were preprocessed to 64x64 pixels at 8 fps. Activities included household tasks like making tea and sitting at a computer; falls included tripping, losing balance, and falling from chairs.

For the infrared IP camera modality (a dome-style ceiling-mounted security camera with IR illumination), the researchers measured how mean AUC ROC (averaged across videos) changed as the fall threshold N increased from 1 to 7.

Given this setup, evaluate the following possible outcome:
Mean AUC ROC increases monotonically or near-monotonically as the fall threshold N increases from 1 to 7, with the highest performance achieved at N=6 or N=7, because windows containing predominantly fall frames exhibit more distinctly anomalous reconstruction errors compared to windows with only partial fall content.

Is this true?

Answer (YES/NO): NO